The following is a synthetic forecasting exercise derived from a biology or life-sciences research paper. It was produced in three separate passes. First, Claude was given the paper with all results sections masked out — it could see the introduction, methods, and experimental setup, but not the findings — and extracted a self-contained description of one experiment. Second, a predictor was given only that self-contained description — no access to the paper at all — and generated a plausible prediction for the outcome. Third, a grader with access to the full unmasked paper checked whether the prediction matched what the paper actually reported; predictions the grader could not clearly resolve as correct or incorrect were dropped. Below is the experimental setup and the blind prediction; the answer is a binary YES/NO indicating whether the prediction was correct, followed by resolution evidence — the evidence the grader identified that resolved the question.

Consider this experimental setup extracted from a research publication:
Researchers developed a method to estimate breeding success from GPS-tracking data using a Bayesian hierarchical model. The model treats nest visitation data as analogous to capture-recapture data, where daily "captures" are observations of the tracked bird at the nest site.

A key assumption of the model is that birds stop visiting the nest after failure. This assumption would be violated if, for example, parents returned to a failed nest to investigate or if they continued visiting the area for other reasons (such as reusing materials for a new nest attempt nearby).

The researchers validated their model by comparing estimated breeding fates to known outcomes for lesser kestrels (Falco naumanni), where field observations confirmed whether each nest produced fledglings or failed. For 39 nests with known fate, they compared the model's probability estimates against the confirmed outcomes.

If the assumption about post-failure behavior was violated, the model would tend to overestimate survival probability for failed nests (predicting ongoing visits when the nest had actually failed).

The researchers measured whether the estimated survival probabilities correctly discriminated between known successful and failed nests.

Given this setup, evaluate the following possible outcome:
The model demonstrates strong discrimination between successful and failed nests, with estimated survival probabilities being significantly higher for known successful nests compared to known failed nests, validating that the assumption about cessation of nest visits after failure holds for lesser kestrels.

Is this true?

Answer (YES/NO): NO